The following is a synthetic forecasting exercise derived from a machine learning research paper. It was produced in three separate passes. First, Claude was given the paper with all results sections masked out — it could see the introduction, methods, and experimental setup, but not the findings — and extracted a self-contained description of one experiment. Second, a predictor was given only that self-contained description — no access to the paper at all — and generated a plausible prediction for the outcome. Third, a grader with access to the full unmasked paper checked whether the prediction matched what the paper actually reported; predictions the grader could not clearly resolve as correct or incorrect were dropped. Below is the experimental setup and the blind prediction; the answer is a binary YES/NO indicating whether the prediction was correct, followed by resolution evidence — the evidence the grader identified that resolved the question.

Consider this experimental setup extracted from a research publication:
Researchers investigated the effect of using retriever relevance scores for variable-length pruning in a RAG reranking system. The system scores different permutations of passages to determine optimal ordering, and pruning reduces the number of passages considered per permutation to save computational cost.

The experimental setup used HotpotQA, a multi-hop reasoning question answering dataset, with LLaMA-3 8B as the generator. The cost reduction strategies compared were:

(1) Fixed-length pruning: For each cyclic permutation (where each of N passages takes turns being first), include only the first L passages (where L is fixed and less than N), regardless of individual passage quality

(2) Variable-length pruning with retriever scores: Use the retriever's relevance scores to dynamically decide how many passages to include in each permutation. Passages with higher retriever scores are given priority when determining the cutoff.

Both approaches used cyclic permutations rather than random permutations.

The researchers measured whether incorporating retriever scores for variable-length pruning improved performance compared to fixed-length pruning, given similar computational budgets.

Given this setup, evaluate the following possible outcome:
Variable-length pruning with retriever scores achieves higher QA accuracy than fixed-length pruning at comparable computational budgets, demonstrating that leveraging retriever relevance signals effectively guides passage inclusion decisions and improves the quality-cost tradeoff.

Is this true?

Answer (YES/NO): YES